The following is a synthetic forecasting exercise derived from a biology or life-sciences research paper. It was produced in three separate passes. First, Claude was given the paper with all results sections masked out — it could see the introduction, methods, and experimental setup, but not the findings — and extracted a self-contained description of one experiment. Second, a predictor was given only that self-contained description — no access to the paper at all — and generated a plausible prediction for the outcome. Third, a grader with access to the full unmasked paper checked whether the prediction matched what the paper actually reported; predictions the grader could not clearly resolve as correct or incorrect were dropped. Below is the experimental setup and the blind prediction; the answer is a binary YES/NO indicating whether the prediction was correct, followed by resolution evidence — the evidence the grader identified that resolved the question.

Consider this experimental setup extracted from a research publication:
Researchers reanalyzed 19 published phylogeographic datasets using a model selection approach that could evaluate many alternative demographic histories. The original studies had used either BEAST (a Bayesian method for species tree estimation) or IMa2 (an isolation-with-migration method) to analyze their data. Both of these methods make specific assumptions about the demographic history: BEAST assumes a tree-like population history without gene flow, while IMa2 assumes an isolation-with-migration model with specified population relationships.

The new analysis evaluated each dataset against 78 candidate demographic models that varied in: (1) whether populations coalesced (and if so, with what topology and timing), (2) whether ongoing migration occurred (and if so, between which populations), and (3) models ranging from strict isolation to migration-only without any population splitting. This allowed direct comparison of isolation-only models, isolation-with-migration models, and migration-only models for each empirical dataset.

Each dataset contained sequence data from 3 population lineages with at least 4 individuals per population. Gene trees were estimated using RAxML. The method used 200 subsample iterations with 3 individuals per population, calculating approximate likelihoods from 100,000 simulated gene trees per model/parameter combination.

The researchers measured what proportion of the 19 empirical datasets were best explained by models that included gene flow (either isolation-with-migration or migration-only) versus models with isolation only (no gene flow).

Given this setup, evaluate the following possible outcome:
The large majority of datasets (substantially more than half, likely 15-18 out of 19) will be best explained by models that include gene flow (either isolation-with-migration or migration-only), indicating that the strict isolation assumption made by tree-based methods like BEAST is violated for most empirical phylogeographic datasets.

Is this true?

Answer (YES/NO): YES